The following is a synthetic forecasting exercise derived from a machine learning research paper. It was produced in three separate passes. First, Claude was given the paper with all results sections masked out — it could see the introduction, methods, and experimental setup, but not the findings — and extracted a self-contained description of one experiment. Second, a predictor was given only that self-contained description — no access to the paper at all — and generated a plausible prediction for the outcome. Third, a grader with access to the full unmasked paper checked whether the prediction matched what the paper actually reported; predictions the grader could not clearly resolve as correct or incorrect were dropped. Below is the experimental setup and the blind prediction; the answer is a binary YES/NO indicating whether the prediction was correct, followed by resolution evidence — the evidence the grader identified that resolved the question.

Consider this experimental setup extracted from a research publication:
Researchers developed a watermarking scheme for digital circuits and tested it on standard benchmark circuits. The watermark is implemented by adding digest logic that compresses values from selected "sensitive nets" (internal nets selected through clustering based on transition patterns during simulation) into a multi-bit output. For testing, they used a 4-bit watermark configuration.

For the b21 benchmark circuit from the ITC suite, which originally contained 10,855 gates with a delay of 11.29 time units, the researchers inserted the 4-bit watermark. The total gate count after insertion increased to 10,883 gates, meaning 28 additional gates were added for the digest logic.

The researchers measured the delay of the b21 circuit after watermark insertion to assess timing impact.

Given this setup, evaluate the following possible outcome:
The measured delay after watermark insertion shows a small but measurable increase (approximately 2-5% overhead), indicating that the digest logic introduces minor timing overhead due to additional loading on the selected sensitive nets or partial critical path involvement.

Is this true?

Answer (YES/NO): YES